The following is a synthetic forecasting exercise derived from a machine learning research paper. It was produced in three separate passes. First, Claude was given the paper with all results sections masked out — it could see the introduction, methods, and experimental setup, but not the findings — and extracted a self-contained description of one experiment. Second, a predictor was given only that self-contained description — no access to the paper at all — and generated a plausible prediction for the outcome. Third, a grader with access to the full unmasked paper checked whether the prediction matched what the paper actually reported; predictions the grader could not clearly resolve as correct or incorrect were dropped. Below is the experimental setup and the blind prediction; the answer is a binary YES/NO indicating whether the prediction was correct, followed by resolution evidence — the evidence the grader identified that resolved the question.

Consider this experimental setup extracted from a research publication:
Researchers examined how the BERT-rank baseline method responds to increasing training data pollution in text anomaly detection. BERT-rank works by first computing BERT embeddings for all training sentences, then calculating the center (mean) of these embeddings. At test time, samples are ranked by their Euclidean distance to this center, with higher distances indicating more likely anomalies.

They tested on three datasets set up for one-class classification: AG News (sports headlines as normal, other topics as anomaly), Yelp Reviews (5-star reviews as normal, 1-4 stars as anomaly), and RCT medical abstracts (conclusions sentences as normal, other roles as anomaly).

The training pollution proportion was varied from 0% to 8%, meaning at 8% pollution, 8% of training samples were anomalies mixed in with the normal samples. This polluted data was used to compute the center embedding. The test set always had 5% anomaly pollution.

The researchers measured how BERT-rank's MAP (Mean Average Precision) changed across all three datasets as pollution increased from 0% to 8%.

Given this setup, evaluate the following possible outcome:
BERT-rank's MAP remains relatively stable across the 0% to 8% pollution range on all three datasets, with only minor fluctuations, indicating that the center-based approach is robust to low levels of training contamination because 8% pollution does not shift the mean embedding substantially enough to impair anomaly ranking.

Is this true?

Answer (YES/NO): NO